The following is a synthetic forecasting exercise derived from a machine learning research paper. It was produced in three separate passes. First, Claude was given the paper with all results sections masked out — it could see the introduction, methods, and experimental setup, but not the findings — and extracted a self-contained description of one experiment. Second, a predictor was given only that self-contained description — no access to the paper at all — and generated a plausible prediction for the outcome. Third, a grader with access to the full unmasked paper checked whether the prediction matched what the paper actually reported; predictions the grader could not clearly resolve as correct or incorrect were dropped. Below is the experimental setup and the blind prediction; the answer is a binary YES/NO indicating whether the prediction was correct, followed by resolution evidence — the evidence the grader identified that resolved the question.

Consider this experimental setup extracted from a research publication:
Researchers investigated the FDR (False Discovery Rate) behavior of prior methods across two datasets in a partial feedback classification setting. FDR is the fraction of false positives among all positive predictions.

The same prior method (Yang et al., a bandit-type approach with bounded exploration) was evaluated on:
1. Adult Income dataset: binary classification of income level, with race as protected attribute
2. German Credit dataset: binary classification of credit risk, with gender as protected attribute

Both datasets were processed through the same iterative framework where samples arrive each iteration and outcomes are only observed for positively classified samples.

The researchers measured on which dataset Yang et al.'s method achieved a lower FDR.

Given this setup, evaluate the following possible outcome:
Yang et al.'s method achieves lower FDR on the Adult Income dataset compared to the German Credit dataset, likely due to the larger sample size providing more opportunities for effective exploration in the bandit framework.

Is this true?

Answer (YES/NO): NO